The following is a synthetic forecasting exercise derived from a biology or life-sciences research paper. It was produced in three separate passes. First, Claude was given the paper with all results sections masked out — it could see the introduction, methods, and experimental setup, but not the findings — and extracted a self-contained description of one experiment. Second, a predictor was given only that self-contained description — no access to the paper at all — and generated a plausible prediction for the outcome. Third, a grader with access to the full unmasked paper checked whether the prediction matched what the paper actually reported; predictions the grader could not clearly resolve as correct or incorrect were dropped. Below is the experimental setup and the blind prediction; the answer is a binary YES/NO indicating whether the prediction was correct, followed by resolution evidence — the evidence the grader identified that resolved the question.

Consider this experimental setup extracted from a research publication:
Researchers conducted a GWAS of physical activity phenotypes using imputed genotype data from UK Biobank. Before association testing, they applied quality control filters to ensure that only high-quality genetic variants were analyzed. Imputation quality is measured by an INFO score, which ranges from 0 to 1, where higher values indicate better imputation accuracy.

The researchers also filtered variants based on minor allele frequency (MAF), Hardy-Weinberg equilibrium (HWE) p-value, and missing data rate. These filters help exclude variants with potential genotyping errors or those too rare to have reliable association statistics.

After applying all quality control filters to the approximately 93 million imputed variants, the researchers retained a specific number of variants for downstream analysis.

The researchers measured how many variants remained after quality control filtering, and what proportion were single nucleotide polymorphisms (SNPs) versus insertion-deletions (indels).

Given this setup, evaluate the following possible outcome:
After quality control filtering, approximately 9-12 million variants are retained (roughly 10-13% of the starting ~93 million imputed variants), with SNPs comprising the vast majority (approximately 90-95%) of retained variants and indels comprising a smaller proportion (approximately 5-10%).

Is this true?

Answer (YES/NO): NO